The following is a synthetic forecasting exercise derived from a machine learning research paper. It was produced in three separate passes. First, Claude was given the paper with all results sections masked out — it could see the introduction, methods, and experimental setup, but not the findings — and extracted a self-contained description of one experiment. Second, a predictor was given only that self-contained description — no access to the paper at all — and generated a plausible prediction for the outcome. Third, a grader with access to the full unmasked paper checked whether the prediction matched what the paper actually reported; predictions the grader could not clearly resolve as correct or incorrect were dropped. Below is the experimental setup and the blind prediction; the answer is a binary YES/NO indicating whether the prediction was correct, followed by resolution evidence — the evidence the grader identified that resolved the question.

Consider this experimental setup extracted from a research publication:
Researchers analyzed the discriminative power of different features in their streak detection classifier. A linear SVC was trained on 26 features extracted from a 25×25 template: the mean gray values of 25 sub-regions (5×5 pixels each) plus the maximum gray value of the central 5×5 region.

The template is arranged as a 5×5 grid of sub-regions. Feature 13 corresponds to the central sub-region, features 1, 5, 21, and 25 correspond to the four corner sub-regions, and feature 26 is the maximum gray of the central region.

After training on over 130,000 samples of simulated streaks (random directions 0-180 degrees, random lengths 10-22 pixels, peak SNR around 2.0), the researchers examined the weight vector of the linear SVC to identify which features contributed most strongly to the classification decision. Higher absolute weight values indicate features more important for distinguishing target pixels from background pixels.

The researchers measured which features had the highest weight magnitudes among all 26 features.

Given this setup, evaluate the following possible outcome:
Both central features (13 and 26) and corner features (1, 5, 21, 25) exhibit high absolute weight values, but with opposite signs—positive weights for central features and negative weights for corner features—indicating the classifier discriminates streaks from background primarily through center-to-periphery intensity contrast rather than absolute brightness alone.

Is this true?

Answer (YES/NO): NO